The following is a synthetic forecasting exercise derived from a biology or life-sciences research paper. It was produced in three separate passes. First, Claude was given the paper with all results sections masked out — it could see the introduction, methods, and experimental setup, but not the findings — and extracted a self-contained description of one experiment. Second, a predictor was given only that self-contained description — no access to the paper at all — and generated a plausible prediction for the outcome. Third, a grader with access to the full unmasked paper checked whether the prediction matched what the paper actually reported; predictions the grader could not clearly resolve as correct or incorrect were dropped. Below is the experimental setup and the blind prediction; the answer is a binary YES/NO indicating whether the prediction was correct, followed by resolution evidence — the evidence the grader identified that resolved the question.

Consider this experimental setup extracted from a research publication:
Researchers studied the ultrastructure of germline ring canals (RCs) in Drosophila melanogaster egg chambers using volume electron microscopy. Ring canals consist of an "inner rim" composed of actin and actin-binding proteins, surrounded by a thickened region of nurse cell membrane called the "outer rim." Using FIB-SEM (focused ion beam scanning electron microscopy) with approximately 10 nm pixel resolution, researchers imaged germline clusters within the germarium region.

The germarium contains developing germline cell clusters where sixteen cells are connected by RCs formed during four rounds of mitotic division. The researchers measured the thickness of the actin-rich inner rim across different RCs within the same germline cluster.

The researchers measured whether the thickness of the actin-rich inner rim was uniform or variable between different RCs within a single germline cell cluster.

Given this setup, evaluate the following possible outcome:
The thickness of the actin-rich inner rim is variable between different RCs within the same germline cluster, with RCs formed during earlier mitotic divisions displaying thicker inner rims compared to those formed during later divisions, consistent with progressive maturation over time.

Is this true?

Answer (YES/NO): YES